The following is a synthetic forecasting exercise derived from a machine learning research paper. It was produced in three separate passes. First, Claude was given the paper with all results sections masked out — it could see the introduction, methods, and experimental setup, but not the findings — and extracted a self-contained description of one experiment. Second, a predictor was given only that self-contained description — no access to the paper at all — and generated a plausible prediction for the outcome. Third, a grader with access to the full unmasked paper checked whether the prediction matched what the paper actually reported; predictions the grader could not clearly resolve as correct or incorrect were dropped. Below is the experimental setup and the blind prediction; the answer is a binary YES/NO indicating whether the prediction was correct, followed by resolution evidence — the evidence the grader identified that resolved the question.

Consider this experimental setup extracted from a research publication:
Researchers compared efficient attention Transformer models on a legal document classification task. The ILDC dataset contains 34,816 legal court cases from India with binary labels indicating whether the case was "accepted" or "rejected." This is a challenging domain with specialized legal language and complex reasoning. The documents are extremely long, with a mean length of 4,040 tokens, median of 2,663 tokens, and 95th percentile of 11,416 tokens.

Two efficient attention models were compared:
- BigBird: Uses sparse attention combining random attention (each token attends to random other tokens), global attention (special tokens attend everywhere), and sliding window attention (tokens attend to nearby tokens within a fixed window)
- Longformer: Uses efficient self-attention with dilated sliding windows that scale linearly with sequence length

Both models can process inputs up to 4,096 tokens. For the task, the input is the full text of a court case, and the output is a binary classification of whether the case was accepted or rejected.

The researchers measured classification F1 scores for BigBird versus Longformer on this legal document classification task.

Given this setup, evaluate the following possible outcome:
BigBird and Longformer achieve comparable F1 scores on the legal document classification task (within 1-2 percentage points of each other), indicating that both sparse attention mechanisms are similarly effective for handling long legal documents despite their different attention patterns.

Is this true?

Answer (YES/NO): NO